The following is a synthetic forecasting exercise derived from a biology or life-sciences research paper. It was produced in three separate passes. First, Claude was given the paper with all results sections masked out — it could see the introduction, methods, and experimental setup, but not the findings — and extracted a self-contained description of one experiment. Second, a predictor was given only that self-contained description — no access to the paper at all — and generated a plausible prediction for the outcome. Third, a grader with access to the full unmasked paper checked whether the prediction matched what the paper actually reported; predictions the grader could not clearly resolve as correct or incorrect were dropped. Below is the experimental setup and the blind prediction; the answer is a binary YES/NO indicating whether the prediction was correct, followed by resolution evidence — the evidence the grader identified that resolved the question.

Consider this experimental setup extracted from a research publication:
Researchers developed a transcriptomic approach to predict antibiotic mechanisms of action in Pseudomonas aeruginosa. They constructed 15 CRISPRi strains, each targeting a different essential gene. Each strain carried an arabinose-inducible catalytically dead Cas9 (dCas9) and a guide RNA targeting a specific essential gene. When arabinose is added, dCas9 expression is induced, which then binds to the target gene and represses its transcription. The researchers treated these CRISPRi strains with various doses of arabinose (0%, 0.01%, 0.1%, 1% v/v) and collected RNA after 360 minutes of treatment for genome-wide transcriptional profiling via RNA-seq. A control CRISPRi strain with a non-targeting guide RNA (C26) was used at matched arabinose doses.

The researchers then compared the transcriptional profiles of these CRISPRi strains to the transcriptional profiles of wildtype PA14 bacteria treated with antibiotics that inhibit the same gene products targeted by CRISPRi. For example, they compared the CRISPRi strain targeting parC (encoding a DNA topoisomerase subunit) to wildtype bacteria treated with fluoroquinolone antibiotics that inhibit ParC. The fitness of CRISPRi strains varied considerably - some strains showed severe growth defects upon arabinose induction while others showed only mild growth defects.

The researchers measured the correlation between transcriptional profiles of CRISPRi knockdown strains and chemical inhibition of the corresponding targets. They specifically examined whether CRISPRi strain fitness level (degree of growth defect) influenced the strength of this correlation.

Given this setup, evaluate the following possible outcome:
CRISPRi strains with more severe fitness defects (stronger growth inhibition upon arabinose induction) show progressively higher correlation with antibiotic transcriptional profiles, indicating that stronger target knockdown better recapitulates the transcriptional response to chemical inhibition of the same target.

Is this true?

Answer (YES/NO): YES